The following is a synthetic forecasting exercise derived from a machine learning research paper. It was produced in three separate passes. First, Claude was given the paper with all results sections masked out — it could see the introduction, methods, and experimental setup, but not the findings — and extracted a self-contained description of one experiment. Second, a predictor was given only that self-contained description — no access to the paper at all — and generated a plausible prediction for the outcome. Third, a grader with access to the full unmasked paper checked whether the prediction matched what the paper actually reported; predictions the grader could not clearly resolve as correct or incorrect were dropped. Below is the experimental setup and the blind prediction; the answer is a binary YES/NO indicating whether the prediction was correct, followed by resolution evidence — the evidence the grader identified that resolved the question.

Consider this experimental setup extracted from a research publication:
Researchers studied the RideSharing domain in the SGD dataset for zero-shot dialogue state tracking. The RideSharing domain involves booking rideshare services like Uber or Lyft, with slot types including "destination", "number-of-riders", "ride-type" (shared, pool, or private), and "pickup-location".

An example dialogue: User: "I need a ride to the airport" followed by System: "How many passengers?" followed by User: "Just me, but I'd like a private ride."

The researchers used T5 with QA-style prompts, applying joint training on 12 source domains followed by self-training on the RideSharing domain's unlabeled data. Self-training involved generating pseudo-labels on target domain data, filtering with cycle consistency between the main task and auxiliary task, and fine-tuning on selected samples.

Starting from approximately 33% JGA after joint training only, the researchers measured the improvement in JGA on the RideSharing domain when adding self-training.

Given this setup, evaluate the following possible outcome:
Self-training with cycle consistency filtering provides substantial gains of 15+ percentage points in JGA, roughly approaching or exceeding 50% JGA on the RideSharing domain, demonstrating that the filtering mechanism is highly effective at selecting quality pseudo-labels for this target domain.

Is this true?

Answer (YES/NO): YES